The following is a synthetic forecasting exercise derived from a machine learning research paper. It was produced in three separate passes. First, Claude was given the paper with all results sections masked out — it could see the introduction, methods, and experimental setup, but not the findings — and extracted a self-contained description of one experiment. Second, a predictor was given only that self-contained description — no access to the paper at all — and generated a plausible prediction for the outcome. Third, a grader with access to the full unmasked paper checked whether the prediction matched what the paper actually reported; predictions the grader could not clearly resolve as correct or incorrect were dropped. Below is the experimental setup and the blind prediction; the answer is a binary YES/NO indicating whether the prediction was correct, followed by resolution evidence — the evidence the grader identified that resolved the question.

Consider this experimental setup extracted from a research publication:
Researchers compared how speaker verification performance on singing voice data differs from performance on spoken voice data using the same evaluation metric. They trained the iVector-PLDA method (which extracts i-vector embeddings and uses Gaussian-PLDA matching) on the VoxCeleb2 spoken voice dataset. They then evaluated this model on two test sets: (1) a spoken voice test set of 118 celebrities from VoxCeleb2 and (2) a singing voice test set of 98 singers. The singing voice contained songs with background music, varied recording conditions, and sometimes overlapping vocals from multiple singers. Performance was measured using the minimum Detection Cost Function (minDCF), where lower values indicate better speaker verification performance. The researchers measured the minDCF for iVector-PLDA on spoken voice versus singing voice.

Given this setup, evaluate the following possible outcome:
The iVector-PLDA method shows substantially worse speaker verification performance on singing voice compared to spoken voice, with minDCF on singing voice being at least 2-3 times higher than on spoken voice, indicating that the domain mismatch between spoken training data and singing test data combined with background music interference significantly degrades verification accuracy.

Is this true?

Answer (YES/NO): YES